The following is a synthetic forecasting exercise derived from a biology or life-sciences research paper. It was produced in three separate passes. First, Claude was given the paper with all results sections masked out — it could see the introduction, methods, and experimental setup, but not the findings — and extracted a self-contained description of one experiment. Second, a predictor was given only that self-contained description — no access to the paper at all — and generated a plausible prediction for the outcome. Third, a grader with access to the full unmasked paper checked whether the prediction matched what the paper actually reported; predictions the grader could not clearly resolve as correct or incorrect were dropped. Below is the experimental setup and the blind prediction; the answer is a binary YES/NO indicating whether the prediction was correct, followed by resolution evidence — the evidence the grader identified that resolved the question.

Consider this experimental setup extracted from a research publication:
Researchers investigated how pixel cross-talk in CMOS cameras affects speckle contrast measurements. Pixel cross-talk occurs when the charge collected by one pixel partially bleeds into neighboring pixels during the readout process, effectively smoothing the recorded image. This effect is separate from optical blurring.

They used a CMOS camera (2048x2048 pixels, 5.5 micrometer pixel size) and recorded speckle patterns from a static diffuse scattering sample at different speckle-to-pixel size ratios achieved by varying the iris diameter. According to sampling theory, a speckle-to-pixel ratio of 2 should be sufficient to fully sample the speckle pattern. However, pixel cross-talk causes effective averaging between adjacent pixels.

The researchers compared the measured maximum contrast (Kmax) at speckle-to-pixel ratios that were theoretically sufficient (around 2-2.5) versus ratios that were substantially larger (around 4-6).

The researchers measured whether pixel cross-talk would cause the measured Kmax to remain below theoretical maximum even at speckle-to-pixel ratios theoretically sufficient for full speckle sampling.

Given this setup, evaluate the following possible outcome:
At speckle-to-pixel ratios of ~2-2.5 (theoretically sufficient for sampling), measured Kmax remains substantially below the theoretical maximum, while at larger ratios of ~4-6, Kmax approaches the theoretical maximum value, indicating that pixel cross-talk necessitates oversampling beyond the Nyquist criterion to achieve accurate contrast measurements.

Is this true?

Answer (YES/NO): YES